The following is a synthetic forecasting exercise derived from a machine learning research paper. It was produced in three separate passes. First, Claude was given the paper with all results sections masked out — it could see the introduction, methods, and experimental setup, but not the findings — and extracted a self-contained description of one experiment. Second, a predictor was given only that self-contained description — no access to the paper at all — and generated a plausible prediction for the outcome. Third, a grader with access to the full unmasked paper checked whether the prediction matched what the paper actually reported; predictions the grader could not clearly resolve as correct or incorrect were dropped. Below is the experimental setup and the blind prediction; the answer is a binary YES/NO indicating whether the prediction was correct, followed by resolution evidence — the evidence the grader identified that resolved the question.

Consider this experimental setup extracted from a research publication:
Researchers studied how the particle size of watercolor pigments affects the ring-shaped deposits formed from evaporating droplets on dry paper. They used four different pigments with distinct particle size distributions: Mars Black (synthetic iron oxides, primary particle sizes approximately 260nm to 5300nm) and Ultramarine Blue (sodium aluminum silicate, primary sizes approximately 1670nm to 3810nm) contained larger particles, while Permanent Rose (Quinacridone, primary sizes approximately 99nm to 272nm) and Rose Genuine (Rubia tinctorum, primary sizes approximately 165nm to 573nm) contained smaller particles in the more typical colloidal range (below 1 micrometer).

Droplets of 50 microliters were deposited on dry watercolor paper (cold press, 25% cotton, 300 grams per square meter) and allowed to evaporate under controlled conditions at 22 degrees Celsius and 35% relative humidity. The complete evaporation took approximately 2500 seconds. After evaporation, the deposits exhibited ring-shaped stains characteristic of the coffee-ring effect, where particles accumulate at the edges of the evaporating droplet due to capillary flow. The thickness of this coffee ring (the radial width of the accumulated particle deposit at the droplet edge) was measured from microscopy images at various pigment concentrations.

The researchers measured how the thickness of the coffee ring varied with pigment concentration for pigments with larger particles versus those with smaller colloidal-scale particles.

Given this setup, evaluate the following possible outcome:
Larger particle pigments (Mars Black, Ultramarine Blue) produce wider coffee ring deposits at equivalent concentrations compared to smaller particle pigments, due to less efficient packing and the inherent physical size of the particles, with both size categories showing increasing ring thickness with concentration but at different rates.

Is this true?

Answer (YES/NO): NO